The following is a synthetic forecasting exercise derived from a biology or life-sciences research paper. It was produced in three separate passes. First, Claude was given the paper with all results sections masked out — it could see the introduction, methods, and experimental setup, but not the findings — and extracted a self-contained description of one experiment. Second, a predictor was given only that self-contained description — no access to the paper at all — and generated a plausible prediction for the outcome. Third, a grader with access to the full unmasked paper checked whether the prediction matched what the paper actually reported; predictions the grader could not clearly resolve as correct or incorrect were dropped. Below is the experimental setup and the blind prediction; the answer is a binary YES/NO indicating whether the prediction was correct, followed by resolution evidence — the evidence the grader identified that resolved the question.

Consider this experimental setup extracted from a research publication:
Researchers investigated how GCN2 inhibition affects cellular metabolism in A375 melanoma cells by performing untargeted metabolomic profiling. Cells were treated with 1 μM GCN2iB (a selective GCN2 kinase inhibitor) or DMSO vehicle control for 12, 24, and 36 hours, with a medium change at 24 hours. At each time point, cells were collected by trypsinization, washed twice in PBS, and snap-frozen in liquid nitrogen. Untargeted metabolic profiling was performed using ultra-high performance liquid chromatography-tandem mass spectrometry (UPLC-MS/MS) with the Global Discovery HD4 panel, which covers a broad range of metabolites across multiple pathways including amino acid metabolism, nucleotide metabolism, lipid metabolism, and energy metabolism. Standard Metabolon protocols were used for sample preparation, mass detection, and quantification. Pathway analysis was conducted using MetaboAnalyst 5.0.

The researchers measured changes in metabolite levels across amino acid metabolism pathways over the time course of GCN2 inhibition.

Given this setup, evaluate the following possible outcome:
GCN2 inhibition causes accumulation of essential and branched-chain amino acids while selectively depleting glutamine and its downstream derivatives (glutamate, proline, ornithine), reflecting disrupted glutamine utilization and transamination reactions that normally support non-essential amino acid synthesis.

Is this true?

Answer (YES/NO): NO